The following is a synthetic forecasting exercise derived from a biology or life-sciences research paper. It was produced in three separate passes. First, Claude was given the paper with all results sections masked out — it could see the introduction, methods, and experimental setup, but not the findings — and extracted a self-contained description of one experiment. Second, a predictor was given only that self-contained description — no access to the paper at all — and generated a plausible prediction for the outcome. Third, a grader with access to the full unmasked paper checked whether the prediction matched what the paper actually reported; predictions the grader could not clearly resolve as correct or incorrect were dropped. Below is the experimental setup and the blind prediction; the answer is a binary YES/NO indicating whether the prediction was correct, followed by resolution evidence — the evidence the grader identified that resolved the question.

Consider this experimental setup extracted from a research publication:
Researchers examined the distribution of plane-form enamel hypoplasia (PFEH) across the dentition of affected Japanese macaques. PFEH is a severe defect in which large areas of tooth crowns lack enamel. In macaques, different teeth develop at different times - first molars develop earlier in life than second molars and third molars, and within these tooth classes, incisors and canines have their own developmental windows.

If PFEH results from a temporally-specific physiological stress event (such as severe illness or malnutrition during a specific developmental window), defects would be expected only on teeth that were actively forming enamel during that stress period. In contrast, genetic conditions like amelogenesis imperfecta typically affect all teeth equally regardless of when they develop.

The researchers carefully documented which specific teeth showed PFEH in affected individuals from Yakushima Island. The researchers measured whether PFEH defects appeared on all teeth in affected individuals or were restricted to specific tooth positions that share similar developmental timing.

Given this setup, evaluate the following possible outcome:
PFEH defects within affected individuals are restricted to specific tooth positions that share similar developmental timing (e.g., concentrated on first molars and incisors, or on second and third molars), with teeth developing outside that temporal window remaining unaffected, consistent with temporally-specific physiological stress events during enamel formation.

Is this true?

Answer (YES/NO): YES